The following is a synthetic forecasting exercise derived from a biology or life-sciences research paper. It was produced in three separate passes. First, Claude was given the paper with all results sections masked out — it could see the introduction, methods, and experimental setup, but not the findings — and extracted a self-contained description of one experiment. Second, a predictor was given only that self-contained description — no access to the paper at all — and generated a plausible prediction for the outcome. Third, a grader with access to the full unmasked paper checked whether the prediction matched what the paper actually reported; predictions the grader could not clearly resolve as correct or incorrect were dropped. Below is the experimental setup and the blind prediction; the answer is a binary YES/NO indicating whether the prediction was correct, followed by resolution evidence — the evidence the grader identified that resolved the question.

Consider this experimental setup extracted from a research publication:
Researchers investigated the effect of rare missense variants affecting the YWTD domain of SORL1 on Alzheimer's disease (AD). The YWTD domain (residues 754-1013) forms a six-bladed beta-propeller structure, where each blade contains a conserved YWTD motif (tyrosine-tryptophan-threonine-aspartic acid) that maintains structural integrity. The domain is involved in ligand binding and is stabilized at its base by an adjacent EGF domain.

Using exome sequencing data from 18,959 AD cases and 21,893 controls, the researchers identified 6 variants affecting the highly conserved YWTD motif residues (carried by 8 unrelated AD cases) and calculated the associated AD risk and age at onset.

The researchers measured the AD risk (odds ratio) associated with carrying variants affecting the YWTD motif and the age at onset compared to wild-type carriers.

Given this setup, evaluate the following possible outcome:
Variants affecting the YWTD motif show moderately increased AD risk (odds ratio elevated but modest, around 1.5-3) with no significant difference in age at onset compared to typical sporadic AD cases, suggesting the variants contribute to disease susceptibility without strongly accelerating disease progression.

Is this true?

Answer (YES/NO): NO